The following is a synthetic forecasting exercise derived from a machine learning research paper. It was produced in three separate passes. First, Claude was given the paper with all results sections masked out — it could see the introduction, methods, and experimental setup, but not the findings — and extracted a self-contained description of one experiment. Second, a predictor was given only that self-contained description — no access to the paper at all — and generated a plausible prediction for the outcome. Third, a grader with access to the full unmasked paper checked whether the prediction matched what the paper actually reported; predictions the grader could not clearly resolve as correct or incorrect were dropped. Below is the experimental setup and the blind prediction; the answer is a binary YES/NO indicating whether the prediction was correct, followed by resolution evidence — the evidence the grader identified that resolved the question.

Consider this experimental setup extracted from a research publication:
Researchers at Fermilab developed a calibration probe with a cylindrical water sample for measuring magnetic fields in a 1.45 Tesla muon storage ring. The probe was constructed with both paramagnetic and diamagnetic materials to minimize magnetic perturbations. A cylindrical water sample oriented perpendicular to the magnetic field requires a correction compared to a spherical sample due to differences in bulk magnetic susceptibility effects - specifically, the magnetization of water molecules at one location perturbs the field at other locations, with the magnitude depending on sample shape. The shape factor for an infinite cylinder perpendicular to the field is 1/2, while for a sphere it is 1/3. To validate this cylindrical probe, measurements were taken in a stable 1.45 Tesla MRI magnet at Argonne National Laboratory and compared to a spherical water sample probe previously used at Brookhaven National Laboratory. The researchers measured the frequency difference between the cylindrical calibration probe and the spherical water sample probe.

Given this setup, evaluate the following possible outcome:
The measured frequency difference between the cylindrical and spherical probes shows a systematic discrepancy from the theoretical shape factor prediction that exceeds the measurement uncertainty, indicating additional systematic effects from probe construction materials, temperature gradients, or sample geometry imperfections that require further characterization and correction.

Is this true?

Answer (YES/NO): NO